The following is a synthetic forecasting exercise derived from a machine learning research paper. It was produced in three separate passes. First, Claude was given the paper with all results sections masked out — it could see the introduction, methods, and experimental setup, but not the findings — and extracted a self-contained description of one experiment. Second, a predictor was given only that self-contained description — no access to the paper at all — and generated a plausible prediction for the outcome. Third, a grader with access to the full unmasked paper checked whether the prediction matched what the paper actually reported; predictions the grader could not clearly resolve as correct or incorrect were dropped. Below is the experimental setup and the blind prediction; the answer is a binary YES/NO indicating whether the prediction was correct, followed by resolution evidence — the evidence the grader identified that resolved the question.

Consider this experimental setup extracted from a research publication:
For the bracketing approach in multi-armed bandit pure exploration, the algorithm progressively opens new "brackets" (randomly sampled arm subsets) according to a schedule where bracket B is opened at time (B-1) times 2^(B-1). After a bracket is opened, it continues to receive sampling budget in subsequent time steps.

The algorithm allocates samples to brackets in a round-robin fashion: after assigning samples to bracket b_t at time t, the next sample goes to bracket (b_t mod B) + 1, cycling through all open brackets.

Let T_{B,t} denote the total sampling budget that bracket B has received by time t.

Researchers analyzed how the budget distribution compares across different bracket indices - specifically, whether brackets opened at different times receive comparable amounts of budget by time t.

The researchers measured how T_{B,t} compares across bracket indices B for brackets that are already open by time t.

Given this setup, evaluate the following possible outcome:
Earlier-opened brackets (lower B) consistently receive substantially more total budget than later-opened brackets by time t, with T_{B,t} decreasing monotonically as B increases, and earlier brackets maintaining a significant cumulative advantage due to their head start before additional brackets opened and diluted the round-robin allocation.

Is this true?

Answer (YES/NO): NO